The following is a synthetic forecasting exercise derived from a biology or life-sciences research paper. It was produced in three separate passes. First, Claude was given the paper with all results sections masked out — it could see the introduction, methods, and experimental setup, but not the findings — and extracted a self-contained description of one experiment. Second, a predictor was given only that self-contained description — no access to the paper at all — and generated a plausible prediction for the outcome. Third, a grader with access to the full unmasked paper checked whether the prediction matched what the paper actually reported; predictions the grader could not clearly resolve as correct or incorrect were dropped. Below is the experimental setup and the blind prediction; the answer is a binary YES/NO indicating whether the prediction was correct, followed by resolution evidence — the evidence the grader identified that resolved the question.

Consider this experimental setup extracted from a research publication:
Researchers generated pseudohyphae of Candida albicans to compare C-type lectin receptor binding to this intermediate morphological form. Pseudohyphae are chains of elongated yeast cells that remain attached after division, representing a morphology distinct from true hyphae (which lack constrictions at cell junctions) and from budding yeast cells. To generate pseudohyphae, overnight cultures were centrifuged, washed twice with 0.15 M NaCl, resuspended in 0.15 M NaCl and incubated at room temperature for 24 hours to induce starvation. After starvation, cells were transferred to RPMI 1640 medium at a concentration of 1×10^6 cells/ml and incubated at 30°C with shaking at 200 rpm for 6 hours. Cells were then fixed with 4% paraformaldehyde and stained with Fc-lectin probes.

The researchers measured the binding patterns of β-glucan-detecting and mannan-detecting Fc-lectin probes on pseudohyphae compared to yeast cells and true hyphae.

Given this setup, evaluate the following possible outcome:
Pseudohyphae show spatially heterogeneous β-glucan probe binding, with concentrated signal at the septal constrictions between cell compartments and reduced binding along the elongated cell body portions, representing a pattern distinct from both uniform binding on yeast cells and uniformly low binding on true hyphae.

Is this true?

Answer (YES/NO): NO